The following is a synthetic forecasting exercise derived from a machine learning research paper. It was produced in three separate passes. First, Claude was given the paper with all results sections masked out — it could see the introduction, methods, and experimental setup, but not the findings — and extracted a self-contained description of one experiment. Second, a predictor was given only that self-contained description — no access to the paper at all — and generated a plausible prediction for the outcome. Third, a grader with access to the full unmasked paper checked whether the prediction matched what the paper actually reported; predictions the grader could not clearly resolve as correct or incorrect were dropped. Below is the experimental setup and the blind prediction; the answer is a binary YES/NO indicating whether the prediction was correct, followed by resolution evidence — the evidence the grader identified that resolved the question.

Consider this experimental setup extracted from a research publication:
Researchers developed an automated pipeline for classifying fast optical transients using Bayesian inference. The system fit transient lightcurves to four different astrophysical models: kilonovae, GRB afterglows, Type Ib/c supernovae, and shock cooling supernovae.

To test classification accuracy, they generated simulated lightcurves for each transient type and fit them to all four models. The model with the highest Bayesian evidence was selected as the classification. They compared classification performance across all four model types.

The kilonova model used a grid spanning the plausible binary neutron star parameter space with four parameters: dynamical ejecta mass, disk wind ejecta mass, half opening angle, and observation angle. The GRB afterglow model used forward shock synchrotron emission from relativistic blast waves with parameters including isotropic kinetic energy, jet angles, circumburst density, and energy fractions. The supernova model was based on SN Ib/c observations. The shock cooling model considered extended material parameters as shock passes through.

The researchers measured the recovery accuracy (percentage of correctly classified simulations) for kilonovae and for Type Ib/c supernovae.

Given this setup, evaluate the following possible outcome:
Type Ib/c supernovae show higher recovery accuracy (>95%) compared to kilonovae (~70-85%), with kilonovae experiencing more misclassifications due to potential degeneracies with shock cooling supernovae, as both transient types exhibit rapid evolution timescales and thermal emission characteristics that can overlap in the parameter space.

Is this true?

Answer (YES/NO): NO